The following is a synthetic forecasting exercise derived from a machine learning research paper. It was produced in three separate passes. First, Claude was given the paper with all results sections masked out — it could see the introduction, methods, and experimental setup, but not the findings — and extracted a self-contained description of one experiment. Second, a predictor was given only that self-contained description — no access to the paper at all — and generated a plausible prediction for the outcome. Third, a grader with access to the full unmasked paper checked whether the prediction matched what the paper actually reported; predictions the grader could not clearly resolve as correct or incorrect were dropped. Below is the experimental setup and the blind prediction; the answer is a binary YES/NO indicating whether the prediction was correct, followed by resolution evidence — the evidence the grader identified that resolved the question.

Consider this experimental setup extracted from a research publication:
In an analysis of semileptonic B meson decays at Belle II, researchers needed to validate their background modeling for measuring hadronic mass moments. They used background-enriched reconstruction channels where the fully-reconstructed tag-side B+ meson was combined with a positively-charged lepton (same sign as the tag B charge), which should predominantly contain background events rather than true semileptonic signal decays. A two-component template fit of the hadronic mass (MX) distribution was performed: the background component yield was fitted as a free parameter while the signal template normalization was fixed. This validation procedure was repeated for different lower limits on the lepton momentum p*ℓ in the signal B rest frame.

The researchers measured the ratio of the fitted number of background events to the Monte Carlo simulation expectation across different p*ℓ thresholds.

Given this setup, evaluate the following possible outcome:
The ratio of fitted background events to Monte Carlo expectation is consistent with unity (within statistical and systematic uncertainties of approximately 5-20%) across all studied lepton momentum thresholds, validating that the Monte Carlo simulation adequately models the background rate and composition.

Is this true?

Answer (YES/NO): YES